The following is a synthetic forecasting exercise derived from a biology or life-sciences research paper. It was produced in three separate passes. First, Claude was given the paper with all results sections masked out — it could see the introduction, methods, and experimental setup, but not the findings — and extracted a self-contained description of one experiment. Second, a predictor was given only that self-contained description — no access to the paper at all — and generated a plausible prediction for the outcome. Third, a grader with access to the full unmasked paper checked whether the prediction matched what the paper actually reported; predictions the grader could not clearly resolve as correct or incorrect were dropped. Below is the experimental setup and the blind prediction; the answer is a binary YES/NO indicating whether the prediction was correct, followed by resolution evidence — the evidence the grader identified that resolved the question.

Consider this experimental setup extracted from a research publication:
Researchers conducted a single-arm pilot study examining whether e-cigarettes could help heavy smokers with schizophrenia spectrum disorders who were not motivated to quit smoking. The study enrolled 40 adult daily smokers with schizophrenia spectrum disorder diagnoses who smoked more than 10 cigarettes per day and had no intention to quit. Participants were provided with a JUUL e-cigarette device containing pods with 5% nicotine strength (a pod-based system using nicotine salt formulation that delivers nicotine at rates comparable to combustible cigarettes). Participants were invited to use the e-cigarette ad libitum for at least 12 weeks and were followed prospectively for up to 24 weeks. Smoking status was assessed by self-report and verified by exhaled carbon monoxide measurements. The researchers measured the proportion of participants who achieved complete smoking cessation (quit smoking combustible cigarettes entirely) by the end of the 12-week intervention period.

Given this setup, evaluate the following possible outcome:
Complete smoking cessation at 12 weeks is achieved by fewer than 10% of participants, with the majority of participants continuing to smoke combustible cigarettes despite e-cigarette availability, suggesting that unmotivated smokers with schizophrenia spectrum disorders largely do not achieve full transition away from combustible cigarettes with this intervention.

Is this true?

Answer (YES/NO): NO